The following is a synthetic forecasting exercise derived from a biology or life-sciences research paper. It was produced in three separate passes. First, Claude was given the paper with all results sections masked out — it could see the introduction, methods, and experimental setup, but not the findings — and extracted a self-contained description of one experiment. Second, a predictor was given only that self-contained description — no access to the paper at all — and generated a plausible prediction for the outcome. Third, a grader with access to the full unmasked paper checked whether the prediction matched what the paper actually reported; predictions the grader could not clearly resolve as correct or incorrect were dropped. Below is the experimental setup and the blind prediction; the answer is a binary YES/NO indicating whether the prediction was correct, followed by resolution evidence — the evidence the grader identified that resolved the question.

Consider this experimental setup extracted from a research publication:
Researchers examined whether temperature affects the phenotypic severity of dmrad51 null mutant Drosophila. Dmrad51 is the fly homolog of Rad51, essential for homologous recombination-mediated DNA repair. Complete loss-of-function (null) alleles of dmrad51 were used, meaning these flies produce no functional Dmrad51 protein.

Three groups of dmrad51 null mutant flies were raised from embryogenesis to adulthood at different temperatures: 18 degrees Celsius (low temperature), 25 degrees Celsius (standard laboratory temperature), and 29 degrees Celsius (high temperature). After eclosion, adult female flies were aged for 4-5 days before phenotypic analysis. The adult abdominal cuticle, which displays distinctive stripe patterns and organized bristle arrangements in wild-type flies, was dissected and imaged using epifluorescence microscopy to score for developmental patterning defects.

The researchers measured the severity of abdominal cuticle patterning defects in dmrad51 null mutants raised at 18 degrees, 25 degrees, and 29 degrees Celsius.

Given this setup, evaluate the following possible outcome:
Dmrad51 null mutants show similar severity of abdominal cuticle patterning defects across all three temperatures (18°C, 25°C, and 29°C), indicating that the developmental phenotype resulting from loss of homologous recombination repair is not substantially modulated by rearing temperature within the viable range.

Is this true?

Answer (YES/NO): NO